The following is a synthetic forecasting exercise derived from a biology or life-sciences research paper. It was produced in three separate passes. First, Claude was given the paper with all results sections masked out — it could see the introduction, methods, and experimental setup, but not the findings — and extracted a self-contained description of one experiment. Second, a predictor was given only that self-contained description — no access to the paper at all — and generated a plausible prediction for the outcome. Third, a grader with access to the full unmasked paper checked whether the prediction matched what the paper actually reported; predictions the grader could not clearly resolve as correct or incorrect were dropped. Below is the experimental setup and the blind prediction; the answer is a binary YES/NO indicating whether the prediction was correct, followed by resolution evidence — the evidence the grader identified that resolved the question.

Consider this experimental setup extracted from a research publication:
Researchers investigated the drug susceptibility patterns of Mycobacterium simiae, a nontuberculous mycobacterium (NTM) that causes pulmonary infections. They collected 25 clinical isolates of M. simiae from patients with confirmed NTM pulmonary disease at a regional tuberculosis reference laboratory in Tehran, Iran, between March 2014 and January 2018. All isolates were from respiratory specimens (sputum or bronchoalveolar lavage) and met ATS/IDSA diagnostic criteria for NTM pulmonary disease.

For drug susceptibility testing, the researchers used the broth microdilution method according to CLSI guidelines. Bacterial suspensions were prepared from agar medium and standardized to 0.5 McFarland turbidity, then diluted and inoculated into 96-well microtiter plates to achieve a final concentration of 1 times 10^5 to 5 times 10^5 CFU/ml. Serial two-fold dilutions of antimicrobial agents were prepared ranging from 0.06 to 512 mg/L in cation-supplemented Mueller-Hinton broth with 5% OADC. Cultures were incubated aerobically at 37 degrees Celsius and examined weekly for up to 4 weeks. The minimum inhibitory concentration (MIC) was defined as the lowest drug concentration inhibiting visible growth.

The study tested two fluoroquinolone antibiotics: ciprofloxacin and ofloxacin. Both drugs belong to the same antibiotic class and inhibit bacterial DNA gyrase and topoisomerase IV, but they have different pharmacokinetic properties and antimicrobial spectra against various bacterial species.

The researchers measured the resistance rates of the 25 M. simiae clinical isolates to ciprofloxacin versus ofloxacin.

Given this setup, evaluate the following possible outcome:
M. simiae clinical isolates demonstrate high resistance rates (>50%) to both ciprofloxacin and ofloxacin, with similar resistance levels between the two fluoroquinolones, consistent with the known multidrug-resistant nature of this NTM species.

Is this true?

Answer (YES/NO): NO